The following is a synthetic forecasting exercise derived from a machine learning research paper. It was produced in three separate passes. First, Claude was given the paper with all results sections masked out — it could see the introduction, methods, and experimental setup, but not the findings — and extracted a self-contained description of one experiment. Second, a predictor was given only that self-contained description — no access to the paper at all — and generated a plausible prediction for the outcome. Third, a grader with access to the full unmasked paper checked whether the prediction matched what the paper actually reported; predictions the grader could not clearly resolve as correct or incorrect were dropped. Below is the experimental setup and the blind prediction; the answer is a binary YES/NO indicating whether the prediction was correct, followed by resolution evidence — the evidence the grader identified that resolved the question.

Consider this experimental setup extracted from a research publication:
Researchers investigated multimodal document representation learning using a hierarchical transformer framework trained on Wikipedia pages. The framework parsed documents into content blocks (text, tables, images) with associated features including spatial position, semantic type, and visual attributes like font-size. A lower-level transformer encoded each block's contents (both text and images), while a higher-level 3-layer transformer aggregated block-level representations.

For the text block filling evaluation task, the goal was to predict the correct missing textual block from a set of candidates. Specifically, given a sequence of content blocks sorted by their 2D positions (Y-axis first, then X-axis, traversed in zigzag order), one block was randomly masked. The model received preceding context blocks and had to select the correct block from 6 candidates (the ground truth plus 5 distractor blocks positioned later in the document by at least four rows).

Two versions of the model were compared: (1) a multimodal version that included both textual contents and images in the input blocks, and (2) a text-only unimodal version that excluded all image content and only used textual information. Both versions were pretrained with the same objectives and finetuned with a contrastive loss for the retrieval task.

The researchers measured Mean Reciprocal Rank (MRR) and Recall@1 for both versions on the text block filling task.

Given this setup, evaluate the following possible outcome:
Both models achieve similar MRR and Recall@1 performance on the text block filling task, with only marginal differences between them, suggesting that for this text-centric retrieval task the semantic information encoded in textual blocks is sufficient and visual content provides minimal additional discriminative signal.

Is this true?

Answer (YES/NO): NO